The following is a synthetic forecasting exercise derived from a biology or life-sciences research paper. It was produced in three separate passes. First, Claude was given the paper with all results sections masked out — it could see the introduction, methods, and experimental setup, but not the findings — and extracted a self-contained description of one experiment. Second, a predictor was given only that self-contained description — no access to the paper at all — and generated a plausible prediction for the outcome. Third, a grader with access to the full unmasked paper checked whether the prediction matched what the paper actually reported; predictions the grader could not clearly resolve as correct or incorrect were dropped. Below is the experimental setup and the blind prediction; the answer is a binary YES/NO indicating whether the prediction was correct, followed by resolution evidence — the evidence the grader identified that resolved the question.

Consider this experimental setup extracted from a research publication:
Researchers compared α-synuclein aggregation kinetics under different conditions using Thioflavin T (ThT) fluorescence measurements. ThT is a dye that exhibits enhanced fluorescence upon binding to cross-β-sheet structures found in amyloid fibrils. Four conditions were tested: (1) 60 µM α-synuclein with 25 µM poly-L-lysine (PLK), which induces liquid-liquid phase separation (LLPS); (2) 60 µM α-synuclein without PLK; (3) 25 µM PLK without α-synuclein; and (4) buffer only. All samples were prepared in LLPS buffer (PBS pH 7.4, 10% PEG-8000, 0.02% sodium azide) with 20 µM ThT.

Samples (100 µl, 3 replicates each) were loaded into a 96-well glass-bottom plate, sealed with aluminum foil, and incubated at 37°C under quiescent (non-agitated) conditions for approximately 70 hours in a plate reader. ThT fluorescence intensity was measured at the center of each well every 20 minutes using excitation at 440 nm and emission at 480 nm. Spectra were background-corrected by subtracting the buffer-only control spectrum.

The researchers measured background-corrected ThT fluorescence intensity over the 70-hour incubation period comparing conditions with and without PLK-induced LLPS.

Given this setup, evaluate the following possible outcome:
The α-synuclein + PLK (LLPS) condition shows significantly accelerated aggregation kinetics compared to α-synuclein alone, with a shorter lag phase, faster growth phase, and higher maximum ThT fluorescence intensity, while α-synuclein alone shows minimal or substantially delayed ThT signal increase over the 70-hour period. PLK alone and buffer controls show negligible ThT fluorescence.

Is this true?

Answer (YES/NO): YES